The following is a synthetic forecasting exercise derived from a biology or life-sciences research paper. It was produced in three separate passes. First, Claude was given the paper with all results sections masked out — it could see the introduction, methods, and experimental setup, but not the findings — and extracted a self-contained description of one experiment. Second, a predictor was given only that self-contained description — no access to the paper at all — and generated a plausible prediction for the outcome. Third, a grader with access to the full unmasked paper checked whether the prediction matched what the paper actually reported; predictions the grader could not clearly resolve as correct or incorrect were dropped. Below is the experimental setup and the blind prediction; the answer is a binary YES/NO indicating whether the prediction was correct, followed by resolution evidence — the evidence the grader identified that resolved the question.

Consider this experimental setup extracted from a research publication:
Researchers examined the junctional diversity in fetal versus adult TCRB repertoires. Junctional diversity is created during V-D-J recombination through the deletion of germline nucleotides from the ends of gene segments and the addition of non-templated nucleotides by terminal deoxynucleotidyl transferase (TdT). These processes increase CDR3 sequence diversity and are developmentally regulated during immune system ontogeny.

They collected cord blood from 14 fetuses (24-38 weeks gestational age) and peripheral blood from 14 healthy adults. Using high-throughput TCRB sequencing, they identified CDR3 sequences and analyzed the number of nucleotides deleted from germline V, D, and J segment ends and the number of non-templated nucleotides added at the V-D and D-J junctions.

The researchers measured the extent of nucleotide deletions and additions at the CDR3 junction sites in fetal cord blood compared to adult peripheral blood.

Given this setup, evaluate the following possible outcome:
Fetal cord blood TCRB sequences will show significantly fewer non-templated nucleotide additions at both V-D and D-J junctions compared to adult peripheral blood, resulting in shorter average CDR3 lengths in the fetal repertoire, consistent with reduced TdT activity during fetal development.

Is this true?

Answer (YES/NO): YES